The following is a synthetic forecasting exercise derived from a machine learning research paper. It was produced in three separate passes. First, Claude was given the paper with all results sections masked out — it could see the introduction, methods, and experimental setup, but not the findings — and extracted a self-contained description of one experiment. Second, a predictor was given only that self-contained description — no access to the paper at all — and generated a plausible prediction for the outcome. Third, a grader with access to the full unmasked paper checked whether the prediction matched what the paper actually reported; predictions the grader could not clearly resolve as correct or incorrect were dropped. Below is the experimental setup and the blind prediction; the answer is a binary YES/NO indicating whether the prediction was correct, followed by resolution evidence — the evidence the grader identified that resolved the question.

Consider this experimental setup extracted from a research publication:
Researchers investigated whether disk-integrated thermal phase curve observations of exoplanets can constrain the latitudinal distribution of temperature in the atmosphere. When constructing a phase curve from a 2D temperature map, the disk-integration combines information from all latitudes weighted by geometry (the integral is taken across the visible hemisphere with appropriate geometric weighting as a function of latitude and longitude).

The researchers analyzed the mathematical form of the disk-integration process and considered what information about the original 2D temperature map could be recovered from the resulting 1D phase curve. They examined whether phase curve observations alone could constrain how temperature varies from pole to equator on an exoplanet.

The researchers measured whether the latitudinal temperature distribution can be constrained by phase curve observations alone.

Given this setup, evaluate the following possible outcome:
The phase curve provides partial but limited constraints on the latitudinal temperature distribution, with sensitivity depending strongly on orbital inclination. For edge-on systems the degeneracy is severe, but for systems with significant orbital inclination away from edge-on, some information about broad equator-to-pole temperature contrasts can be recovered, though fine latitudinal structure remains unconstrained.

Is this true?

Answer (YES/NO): NO